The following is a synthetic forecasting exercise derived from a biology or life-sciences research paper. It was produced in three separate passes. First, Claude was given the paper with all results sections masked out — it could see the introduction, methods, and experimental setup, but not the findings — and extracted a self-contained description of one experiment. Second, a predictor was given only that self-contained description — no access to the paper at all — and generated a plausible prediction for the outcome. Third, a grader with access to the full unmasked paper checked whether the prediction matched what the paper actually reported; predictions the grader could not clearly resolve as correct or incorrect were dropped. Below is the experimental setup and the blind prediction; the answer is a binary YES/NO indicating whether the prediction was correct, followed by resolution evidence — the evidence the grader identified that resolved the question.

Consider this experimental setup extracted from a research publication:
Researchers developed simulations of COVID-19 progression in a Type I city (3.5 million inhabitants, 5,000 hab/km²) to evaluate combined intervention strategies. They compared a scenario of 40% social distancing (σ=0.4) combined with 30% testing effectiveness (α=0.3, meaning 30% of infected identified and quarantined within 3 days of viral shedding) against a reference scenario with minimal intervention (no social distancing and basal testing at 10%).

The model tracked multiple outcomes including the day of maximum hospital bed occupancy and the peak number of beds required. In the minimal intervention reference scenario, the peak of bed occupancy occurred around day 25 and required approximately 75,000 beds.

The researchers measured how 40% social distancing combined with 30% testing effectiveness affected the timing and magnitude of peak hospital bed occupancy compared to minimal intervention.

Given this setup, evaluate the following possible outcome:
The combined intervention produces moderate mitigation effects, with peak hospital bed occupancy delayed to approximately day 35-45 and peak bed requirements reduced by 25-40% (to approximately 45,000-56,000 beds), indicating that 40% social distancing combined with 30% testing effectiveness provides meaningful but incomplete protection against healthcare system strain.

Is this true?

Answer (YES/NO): NO